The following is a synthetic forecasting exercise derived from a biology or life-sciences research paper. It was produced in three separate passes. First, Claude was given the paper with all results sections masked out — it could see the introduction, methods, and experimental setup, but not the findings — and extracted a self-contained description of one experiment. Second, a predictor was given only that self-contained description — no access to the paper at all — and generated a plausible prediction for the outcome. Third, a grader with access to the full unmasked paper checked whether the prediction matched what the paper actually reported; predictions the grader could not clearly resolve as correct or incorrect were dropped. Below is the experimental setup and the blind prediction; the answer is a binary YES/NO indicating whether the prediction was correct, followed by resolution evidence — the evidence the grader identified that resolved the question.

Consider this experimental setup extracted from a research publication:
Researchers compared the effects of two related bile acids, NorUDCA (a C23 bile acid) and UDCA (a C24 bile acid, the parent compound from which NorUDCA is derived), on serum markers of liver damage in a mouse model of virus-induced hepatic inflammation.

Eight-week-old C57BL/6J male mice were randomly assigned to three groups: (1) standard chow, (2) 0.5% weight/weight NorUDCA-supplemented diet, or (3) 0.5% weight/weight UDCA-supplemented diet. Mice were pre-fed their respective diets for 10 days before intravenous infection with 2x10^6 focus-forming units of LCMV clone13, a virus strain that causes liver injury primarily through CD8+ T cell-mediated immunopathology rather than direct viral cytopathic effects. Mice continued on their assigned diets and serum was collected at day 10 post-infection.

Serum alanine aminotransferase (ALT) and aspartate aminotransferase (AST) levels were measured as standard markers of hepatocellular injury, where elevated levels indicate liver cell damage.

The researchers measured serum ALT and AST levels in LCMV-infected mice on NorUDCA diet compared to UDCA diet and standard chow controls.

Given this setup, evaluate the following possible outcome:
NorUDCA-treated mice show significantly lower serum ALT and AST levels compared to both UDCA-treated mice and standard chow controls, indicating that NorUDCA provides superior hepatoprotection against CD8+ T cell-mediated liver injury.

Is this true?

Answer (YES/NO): YES